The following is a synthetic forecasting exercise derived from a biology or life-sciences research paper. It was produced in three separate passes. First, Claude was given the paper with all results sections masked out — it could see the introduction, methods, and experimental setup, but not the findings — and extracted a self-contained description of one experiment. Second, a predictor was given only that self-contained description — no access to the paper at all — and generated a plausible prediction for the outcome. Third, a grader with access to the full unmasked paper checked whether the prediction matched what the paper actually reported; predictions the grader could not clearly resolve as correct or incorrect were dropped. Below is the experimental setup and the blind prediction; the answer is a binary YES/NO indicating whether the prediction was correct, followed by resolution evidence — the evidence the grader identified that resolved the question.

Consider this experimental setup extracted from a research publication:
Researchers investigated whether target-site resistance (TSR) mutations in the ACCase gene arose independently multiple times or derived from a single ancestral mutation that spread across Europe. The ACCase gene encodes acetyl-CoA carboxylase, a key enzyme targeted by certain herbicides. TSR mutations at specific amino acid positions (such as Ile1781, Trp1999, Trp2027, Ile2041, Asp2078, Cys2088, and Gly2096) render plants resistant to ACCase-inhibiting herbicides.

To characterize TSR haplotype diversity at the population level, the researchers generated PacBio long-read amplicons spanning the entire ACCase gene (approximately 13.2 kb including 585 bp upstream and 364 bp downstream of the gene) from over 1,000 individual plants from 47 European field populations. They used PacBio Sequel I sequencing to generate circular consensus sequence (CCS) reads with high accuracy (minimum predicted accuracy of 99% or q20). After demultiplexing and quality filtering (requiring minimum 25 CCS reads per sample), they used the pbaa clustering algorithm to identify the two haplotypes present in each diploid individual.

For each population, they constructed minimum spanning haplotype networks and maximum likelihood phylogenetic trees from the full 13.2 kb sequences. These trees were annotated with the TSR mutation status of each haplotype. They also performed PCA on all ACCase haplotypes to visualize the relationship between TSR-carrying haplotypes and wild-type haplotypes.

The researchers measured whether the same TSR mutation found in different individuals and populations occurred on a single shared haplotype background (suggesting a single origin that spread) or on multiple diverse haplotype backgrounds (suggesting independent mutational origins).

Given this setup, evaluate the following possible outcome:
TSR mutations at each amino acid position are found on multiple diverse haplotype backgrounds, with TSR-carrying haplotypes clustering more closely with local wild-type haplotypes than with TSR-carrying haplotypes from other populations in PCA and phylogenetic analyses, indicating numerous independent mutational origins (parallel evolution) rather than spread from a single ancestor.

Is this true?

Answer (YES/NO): YES